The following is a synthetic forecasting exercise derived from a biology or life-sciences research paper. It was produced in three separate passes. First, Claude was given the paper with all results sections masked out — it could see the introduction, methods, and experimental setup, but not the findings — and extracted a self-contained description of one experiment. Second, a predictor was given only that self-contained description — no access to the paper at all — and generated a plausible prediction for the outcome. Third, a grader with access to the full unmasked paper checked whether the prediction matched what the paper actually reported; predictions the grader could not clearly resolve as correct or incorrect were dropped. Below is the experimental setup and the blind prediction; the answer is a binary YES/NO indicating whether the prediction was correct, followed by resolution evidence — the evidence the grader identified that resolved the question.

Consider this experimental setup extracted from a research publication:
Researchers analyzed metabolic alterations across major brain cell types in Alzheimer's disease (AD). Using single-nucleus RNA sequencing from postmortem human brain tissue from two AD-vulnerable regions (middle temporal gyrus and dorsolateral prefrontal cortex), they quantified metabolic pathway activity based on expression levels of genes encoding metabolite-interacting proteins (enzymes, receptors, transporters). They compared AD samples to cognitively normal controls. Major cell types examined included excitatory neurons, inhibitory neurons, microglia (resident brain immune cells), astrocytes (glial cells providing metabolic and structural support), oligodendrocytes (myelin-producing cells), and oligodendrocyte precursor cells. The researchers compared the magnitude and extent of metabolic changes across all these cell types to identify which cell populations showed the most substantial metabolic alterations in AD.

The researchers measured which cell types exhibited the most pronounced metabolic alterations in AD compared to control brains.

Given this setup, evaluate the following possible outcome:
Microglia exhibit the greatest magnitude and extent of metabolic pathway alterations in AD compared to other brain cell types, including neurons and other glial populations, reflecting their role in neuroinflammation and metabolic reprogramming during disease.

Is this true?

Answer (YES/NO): NO